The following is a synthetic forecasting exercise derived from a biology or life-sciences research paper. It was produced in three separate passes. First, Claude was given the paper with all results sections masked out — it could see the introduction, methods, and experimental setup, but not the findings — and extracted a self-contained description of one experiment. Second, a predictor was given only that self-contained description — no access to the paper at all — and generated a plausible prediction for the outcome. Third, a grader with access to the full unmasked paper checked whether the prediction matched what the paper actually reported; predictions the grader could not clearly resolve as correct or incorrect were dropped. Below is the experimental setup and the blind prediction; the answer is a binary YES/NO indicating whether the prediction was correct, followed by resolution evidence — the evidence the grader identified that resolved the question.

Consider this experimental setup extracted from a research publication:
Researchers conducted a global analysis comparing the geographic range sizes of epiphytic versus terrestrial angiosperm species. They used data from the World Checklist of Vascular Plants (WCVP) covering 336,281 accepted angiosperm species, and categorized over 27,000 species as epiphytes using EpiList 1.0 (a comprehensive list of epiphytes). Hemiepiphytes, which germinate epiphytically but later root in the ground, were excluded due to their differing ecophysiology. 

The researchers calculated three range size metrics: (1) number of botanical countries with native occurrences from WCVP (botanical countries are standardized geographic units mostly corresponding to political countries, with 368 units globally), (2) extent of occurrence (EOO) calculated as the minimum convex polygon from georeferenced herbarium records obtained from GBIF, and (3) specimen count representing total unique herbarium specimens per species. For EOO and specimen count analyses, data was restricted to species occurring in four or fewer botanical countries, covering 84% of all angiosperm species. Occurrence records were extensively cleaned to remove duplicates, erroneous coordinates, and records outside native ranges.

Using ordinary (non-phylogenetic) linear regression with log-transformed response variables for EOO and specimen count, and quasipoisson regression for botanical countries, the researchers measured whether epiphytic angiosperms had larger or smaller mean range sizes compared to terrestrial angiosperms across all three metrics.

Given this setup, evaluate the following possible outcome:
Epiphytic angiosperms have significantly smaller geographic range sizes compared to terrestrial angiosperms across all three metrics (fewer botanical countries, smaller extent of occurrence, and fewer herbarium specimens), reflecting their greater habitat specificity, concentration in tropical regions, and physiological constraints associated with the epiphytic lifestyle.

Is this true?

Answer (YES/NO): YES